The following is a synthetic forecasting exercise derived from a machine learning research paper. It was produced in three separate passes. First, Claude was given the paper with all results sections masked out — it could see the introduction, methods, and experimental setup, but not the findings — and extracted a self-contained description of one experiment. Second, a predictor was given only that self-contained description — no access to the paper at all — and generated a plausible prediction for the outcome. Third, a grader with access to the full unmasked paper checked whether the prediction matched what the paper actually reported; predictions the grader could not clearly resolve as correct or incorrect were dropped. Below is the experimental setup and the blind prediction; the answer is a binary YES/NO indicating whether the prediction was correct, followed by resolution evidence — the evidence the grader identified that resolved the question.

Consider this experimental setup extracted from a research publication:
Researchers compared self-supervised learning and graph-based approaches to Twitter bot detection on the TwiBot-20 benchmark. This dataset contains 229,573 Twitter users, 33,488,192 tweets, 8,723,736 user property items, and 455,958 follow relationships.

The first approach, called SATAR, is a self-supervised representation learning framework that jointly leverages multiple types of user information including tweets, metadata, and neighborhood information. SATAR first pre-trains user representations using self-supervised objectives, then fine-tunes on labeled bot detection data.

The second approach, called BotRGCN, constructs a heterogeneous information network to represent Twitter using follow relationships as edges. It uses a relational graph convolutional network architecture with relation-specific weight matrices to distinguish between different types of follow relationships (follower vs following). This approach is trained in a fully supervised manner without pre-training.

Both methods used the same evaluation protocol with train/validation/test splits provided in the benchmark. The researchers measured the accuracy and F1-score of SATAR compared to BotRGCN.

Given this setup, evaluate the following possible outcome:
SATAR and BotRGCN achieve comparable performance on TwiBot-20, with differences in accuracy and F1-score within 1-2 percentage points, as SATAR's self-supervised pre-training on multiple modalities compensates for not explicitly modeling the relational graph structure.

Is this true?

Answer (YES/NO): YES